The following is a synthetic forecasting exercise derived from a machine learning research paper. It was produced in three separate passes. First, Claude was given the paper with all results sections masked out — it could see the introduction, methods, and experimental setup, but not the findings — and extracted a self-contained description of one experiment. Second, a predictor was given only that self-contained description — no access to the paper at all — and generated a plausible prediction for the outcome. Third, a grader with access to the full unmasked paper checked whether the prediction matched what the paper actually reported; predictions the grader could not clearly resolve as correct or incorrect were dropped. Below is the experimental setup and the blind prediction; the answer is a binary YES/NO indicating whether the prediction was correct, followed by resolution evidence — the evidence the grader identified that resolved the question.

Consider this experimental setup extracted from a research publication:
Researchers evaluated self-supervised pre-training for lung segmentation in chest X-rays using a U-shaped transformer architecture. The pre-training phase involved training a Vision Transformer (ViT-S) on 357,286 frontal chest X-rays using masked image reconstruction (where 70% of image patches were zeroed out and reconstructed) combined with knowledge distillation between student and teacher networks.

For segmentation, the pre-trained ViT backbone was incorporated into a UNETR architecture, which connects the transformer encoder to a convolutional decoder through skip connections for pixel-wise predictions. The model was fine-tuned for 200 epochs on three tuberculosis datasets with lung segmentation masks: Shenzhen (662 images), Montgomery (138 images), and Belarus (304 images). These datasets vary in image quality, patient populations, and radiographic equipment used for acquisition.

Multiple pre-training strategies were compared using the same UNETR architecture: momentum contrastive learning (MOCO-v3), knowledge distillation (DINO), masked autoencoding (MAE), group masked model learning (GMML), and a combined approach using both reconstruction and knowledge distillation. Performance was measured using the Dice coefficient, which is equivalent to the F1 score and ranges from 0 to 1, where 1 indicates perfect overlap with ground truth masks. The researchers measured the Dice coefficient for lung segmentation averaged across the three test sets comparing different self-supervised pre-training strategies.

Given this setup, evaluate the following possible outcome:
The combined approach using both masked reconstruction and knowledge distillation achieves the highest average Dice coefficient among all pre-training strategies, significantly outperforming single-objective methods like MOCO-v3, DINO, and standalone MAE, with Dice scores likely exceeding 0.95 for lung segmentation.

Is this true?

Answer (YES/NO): NO